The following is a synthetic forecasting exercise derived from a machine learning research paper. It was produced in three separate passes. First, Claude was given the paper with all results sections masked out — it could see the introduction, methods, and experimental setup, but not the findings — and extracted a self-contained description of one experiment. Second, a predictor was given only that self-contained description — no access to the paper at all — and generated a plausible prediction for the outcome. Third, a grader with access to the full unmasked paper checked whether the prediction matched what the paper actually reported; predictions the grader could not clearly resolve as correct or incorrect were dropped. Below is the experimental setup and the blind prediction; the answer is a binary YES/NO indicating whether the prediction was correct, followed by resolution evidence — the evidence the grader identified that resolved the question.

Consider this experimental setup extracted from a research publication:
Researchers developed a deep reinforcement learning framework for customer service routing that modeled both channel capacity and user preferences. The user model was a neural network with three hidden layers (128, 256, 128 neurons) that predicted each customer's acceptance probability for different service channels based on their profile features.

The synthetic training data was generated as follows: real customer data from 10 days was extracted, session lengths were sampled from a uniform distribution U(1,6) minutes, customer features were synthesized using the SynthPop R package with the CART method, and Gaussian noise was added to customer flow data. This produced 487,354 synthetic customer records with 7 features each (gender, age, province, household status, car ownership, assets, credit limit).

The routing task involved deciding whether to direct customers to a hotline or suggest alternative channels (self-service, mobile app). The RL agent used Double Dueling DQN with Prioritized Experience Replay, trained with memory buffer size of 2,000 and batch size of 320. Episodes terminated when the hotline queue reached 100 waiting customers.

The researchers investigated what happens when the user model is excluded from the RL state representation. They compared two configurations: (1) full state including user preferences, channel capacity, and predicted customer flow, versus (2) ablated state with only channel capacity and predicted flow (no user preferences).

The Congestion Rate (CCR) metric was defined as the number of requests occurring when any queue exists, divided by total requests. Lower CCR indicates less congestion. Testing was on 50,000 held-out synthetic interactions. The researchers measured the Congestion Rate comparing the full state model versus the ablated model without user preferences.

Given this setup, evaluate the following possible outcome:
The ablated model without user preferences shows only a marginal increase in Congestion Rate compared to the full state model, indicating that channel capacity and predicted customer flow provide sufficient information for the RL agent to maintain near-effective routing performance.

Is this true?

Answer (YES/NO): YES